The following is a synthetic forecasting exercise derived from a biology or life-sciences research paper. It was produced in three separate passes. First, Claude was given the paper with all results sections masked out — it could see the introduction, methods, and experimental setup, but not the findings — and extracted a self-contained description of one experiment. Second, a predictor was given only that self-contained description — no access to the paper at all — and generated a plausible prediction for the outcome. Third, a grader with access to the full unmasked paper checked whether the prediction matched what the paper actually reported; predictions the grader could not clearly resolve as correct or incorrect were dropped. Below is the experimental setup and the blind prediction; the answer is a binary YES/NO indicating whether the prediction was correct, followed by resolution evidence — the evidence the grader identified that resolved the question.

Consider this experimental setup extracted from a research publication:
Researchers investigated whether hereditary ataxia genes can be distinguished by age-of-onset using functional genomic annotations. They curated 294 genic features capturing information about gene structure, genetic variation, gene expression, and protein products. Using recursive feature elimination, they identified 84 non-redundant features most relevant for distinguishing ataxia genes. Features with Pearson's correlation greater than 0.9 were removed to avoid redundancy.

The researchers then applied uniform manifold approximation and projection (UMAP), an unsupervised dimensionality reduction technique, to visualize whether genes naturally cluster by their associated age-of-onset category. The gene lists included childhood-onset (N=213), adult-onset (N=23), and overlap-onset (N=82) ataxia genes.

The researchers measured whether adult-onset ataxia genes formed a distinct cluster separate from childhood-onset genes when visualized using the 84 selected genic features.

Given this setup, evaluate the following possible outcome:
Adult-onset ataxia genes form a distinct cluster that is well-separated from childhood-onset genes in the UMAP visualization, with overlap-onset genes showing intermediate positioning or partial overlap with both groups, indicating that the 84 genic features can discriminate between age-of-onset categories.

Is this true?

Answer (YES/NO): NO